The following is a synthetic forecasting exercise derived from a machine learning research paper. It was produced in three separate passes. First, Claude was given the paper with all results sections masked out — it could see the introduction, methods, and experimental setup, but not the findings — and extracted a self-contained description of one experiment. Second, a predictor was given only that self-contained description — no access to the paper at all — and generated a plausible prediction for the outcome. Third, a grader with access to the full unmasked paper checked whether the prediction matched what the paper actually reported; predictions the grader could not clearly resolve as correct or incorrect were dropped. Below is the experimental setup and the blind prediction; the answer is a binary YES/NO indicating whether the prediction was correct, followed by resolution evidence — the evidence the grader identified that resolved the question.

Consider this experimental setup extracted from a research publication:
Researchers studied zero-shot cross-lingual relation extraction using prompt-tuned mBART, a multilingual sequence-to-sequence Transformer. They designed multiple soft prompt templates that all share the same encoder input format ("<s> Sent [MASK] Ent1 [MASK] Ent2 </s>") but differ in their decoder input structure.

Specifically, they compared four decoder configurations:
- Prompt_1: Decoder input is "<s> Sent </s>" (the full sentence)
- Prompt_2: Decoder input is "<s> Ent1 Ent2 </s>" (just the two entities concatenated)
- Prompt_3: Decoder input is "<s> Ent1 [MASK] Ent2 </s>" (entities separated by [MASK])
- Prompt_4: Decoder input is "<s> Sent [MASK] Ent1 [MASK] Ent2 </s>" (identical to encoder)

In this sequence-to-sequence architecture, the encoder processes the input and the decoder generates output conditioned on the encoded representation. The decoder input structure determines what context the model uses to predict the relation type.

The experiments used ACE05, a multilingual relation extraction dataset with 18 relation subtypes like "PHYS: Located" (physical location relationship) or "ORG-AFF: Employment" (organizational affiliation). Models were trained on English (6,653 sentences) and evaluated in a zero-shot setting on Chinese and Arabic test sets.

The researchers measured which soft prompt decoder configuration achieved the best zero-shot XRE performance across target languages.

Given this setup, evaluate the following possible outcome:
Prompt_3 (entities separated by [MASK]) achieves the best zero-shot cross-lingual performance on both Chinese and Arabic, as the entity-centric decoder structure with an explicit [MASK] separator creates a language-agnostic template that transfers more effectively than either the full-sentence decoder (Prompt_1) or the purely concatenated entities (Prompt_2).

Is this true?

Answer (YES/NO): NO